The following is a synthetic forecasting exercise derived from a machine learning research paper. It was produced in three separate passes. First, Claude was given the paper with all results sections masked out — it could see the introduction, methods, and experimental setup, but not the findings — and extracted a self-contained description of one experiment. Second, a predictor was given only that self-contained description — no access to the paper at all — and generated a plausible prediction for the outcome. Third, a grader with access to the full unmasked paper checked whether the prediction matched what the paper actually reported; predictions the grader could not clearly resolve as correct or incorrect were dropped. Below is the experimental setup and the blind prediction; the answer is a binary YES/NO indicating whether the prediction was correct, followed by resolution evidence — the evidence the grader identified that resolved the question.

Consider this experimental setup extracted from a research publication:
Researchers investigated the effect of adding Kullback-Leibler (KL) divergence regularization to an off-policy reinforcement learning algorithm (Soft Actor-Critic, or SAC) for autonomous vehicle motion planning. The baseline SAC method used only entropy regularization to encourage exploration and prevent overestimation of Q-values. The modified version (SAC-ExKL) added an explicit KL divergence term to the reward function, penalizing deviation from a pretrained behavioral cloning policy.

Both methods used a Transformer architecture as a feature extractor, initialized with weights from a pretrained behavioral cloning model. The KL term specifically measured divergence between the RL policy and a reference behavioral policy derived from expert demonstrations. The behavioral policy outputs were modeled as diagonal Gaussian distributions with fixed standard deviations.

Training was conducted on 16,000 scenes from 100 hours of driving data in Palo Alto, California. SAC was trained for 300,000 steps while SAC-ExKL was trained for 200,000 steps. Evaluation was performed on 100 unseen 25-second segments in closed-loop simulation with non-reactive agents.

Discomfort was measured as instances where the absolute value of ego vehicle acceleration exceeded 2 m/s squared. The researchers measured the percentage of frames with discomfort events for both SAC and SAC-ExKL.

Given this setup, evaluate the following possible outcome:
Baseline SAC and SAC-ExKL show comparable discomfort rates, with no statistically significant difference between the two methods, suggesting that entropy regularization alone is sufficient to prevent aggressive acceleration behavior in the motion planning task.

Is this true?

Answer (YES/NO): NO